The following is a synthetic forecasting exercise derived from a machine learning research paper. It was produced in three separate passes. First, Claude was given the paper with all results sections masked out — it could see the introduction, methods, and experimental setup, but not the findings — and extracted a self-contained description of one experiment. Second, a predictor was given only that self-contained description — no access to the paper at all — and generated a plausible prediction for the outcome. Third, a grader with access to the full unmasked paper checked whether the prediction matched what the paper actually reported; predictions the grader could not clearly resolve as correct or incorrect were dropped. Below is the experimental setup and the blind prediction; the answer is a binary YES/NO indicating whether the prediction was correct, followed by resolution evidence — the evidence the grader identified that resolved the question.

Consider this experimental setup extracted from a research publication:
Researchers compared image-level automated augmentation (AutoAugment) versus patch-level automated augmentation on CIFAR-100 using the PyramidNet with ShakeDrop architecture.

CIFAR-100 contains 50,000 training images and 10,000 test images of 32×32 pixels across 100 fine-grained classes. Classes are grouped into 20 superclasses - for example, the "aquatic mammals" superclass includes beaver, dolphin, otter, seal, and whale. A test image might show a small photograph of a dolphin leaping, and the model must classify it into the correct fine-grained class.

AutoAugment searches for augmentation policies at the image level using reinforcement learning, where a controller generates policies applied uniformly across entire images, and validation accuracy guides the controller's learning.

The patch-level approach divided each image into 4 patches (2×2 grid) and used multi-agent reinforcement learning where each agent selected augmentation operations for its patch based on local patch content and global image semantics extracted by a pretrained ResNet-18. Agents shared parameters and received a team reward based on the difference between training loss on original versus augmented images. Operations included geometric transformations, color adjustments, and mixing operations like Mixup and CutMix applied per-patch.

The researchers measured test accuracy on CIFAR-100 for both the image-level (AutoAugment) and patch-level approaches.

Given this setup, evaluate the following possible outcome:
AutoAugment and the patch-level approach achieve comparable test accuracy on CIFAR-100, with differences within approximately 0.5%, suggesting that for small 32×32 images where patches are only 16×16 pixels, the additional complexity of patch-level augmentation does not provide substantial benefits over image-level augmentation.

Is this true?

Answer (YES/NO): YES